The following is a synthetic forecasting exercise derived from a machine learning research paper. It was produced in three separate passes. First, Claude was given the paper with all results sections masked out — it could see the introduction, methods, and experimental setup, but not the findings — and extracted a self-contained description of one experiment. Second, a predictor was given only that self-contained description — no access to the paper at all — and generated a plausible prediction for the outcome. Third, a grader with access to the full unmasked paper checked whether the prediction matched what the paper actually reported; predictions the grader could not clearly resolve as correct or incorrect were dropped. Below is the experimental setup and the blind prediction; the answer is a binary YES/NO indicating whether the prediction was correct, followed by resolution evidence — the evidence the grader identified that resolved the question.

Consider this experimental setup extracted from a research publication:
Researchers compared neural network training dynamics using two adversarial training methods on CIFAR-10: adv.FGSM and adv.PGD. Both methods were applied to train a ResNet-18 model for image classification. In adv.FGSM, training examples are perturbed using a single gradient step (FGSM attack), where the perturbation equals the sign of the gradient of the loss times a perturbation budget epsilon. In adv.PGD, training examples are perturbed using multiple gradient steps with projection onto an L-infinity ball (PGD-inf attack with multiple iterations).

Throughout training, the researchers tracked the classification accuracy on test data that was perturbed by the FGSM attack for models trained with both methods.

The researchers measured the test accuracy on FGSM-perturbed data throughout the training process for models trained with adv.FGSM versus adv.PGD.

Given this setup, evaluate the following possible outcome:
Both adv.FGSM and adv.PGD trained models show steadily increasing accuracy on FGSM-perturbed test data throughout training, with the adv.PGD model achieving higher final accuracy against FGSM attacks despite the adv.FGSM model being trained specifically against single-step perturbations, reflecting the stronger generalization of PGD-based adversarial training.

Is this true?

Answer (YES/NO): NO